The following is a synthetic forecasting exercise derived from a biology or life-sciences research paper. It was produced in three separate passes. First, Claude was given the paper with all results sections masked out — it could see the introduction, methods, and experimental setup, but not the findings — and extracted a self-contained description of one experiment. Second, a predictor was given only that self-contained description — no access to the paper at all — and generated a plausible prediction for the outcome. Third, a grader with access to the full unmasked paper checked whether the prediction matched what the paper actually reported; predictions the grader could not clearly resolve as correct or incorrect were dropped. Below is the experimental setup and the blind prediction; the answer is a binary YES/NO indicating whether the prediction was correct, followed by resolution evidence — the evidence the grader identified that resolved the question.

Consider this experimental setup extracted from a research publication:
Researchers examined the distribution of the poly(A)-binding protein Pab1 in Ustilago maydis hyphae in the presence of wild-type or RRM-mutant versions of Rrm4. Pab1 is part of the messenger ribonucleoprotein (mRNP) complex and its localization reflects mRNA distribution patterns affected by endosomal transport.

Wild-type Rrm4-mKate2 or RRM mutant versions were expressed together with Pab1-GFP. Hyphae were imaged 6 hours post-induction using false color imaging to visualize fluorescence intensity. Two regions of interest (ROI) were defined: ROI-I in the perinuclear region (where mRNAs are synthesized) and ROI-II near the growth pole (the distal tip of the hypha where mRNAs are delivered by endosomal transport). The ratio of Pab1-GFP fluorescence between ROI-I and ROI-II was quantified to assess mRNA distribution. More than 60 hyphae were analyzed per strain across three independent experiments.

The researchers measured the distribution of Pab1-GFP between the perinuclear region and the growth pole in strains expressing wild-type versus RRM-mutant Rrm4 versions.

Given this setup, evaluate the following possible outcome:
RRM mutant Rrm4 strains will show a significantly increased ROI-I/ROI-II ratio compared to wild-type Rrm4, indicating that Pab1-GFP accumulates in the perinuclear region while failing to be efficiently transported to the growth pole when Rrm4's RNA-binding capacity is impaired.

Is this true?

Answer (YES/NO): YES